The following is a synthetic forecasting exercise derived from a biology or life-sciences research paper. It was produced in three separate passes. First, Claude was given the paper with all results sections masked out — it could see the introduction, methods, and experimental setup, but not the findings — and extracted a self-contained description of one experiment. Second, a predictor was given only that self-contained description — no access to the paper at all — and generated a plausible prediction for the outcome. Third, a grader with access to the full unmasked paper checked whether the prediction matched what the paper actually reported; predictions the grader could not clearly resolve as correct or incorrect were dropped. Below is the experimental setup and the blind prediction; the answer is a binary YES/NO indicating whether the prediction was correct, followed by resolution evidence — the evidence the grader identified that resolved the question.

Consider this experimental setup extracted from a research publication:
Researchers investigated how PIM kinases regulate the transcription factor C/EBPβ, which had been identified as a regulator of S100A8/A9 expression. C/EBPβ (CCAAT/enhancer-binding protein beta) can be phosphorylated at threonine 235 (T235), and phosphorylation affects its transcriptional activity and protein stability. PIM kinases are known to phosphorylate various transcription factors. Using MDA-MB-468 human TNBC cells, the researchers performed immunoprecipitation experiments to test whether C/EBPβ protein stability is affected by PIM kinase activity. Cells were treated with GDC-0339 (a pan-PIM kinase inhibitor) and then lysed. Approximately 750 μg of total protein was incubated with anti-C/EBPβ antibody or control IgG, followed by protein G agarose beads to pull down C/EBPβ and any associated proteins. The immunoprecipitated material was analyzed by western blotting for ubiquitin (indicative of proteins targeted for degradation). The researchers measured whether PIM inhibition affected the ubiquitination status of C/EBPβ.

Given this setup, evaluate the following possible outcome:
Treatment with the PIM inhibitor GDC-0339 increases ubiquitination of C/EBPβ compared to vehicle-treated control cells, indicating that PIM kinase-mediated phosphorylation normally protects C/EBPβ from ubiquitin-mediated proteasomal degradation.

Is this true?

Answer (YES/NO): YES